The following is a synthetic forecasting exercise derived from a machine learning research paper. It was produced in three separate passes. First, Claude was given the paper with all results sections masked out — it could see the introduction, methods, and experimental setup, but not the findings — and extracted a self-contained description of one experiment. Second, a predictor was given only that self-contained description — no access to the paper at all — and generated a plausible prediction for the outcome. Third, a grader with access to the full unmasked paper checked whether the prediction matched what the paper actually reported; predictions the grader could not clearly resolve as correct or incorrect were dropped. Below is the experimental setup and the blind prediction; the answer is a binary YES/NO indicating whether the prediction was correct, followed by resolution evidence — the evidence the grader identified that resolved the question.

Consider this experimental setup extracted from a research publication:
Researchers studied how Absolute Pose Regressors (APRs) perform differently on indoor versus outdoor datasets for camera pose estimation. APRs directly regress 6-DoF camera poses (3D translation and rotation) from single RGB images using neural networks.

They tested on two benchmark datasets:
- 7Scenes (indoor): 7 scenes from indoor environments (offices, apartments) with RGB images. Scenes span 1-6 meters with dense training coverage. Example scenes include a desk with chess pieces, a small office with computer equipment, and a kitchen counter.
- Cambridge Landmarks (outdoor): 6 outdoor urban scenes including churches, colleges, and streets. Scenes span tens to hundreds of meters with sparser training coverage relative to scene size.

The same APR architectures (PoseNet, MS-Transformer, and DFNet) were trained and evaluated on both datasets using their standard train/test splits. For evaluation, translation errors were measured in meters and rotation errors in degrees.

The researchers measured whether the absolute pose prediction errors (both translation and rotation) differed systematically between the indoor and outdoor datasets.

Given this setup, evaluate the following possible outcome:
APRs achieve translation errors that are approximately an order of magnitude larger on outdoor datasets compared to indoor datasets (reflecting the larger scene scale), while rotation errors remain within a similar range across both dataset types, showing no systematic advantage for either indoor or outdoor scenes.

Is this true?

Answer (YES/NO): NO